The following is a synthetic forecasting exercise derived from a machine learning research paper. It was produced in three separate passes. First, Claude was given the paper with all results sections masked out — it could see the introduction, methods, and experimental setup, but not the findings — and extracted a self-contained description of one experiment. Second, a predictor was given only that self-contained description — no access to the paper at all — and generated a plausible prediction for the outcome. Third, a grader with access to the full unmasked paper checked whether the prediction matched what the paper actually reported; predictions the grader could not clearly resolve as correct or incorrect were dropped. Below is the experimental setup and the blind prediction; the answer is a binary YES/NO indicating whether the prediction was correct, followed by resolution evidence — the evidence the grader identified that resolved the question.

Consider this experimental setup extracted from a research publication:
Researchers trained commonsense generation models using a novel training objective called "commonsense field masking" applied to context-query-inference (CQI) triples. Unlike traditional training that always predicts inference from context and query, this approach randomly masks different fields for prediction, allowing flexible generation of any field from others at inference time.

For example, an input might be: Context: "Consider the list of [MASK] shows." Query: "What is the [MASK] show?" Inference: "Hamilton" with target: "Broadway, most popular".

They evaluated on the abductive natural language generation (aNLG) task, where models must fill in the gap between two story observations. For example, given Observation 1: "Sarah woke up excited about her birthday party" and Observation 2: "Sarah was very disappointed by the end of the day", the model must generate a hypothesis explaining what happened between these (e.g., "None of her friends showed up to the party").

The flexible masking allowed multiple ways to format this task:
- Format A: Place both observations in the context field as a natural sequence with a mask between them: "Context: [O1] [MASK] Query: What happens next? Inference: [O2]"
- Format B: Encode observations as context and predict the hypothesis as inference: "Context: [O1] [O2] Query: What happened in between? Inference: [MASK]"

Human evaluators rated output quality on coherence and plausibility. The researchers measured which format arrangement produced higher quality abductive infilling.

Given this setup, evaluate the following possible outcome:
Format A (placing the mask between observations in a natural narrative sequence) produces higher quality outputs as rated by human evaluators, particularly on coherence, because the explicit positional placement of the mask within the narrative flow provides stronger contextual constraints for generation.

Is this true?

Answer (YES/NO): NO